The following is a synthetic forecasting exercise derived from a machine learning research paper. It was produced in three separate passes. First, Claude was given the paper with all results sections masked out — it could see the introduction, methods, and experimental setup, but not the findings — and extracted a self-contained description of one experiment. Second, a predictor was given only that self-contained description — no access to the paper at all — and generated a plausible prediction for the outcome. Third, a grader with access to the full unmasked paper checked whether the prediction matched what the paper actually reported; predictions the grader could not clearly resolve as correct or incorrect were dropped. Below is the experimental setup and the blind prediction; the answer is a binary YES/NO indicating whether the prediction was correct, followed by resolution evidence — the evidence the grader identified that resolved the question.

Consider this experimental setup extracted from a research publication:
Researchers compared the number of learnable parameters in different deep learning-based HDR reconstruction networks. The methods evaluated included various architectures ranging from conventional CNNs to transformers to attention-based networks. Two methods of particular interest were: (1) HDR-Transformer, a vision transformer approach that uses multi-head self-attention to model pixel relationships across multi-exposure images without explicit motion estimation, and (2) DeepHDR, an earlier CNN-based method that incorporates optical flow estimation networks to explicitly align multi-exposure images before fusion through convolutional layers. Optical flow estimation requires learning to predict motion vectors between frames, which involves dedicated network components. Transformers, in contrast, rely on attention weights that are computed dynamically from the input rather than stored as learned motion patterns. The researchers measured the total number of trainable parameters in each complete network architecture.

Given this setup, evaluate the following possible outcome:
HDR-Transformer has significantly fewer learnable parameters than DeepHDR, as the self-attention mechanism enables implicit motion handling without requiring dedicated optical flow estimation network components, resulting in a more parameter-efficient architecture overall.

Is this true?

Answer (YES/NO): YES